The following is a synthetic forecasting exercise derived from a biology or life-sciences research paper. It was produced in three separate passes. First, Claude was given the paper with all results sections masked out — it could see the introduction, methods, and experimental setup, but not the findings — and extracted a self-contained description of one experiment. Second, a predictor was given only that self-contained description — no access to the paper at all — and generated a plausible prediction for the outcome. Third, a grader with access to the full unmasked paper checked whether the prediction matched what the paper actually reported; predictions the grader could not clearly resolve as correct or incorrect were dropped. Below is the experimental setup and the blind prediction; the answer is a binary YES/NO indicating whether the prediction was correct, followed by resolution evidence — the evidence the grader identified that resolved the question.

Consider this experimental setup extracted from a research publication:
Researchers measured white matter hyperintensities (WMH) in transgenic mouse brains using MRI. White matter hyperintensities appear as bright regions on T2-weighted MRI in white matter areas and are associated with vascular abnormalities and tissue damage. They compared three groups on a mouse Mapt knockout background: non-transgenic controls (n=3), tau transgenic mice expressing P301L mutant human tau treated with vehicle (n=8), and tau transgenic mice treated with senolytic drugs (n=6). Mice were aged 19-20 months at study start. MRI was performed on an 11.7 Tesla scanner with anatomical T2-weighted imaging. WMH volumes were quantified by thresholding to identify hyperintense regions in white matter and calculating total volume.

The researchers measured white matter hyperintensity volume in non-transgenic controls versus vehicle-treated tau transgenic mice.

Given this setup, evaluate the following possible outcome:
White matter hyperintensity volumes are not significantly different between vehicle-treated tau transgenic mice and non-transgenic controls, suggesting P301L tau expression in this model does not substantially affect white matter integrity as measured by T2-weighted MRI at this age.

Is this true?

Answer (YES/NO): NO